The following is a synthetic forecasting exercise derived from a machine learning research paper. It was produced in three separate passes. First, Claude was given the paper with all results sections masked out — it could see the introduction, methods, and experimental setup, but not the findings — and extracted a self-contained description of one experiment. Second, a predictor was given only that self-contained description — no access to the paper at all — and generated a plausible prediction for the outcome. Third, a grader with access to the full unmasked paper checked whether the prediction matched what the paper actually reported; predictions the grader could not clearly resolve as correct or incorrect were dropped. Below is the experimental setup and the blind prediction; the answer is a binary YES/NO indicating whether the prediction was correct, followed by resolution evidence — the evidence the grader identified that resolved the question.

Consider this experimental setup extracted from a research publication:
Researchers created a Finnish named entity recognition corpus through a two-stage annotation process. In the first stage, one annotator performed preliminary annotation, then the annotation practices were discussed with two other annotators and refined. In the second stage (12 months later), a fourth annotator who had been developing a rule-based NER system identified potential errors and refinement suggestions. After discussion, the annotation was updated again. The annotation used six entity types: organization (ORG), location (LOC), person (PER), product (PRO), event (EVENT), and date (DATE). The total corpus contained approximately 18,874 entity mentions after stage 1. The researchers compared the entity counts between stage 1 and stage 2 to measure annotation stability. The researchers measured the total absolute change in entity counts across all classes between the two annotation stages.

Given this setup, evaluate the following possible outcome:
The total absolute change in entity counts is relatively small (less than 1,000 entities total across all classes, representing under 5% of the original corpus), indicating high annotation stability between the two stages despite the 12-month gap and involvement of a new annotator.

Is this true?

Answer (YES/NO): YES